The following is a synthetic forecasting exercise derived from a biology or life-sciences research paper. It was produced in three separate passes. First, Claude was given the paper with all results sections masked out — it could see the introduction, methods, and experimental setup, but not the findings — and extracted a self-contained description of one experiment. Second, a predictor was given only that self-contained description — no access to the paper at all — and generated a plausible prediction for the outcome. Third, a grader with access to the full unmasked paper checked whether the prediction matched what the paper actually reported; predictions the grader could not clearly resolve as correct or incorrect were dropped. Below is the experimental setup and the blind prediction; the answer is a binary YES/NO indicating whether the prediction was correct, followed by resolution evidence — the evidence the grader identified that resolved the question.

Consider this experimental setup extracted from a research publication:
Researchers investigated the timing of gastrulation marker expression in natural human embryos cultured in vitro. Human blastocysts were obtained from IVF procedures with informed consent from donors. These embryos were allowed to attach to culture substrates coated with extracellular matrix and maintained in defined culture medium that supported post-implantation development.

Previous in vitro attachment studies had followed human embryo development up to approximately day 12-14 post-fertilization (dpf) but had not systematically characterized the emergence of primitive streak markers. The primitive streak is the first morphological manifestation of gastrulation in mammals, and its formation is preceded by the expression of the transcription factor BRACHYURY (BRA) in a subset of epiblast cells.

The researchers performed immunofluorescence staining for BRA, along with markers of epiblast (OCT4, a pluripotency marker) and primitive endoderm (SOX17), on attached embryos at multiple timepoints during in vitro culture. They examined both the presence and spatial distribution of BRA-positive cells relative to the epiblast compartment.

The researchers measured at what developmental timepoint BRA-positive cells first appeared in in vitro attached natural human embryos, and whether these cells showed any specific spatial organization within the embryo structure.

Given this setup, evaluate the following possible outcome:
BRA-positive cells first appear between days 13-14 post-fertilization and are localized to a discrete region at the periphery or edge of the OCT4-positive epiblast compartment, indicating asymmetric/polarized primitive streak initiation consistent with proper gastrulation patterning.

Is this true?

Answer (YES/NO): NO